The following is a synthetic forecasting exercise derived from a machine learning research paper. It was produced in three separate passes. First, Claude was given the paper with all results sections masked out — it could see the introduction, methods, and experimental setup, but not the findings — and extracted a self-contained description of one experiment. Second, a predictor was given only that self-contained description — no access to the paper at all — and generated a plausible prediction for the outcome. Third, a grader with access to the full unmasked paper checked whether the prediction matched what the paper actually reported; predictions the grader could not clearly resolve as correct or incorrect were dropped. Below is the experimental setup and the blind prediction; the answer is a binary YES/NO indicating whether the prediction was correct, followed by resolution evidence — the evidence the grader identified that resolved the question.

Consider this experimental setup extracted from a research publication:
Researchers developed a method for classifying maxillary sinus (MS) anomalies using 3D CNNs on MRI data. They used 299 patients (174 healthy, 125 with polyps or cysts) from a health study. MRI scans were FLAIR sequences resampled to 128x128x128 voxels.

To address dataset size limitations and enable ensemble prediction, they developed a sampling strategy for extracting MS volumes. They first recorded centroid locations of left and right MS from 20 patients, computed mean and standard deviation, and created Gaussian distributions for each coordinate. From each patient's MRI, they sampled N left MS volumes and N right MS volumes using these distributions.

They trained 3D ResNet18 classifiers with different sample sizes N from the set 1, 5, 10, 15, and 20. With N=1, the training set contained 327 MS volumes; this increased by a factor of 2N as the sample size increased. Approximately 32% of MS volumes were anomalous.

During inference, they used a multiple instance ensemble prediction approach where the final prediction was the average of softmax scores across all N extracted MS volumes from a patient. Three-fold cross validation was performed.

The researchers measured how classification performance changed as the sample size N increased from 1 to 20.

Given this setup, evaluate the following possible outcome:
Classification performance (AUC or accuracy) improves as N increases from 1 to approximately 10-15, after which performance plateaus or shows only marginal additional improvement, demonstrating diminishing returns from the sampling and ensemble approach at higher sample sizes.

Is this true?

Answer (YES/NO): NO